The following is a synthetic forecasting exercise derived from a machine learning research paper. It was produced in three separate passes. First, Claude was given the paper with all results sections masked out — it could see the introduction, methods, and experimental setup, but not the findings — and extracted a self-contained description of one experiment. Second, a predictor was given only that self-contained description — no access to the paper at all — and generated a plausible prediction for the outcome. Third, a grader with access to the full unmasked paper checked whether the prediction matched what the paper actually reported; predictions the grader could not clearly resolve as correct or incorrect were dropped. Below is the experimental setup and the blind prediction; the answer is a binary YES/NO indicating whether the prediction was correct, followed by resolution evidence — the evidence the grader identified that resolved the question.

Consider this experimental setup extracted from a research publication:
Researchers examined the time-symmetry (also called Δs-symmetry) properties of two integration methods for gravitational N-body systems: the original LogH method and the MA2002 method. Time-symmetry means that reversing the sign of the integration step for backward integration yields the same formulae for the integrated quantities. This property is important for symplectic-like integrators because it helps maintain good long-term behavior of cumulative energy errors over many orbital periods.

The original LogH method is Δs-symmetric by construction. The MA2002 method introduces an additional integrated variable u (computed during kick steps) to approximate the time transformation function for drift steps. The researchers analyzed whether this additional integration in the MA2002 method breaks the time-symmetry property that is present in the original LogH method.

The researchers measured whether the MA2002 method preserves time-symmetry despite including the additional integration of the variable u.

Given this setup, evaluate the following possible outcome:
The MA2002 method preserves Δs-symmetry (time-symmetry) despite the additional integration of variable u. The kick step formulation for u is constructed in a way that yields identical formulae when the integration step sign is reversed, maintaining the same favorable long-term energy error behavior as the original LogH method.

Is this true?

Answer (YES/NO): YES